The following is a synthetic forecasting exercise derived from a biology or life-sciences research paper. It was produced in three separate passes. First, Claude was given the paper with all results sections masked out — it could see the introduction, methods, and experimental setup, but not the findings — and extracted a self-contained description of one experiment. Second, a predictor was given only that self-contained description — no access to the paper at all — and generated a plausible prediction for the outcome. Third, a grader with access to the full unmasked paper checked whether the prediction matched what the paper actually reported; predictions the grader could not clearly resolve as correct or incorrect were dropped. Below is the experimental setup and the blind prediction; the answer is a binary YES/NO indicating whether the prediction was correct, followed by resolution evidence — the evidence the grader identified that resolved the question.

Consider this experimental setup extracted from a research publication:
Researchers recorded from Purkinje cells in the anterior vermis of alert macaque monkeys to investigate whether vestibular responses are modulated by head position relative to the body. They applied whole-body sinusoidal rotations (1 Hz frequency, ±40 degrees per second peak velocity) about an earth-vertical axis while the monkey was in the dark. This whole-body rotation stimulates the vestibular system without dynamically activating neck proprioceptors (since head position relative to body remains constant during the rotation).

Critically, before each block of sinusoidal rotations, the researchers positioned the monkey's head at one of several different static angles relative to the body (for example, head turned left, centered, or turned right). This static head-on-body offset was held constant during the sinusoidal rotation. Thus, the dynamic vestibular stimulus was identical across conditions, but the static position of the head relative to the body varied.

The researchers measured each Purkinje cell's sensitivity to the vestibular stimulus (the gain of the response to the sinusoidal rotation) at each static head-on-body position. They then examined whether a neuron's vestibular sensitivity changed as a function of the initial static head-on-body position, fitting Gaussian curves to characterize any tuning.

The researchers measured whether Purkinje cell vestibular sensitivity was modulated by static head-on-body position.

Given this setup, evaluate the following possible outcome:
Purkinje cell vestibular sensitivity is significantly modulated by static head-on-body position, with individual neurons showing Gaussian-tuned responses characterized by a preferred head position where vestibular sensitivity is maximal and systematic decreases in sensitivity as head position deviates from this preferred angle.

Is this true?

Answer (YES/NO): NO